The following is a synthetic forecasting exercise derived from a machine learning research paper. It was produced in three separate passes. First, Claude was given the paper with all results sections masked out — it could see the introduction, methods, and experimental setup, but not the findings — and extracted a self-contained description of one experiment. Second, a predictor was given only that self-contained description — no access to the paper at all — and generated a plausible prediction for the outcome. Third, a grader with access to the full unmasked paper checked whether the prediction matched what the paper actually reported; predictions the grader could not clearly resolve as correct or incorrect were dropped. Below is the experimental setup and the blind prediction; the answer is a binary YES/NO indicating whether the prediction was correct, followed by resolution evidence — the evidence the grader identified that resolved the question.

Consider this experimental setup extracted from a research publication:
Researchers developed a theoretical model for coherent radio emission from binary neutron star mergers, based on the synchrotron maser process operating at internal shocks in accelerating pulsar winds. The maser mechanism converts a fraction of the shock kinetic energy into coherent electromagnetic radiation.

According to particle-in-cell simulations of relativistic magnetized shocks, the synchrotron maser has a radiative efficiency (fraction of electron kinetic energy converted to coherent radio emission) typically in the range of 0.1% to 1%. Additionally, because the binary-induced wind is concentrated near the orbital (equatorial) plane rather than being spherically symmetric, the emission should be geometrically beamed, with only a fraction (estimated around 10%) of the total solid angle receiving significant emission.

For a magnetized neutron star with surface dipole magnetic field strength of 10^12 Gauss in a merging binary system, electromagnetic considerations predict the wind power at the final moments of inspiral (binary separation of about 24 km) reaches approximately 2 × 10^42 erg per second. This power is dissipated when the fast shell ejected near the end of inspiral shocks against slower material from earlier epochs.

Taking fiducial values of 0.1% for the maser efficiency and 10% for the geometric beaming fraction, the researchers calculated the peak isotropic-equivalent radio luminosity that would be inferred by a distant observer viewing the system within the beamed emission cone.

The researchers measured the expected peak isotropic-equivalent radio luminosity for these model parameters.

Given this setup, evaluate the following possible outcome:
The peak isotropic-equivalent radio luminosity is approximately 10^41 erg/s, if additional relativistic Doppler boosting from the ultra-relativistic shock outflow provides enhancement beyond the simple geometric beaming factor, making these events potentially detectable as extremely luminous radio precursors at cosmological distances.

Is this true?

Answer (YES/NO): NO